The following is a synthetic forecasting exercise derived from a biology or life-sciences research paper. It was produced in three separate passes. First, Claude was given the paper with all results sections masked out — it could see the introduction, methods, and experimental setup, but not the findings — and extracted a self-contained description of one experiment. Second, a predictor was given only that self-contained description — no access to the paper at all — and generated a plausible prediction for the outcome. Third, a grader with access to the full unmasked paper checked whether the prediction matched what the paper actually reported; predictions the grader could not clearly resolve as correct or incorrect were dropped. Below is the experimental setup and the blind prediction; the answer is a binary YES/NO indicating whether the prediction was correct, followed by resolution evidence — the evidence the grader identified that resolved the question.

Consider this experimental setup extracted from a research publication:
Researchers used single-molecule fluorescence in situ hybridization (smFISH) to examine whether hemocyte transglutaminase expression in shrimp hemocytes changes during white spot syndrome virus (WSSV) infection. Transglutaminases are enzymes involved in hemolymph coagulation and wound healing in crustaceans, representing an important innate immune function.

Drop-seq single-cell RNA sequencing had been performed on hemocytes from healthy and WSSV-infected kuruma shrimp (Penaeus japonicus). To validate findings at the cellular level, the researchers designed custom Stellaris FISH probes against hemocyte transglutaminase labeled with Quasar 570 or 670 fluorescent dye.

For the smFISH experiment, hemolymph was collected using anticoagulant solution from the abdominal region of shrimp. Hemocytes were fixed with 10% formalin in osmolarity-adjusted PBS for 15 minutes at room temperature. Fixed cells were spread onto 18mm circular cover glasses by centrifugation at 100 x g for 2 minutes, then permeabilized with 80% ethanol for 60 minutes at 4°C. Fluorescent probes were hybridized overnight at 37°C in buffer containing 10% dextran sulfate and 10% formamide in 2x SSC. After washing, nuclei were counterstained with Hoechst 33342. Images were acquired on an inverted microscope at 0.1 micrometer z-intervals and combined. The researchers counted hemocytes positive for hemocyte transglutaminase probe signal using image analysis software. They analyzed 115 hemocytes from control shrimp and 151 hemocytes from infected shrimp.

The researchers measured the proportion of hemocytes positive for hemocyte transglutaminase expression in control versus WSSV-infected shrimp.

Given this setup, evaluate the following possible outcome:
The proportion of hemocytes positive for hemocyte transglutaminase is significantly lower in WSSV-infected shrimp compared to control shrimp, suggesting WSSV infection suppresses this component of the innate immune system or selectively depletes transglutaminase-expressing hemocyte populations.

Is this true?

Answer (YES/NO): NO